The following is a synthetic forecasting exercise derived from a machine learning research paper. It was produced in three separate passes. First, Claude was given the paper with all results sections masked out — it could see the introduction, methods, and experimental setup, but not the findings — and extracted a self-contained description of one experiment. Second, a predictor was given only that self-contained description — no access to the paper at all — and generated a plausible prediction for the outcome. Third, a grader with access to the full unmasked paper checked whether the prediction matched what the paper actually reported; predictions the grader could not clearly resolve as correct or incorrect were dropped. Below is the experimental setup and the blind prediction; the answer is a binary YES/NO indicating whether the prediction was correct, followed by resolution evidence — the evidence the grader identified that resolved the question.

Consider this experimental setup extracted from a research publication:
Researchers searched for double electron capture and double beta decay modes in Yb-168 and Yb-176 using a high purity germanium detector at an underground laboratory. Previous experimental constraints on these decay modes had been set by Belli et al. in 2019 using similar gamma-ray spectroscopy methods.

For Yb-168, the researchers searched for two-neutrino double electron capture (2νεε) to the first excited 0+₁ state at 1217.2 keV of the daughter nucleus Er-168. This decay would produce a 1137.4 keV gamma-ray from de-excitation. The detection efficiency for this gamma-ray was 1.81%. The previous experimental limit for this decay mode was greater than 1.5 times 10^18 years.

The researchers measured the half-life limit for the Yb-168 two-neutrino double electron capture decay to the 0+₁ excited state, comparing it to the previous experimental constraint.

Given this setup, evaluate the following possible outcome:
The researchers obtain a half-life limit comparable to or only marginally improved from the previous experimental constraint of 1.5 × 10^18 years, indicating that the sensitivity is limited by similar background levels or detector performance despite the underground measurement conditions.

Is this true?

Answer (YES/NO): NO